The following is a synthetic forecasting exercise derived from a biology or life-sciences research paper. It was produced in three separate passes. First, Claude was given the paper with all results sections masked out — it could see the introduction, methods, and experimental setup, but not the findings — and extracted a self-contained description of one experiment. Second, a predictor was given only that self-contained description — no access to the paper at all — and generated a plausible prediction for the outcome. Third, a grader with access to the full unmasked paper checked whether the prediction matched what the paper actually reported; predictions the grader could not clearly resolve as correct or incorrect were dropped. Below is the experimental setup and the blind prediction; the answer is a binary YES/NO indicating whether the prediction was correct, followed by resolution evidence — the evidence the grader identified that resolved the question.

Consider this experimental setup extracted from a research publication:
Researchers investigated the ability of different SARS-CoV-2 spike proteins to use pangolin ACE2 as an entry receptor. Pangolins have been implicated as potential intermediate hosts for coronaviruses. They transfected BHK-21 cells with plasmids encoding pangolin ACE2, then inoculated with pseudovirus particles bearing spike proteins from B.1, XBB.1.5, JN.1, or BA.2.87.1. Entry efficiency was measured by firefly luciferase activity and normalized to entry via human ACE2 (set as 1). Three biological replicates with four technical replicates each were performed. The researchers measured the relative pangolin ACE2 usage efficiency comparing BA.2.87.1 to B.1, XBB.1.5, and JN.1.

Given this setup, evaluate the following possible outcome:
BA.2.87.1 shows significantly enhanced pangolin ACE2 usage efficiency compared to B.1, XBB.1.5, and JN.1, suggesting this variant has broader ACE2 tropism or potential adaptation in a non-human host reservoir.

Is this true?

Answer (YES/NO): NO